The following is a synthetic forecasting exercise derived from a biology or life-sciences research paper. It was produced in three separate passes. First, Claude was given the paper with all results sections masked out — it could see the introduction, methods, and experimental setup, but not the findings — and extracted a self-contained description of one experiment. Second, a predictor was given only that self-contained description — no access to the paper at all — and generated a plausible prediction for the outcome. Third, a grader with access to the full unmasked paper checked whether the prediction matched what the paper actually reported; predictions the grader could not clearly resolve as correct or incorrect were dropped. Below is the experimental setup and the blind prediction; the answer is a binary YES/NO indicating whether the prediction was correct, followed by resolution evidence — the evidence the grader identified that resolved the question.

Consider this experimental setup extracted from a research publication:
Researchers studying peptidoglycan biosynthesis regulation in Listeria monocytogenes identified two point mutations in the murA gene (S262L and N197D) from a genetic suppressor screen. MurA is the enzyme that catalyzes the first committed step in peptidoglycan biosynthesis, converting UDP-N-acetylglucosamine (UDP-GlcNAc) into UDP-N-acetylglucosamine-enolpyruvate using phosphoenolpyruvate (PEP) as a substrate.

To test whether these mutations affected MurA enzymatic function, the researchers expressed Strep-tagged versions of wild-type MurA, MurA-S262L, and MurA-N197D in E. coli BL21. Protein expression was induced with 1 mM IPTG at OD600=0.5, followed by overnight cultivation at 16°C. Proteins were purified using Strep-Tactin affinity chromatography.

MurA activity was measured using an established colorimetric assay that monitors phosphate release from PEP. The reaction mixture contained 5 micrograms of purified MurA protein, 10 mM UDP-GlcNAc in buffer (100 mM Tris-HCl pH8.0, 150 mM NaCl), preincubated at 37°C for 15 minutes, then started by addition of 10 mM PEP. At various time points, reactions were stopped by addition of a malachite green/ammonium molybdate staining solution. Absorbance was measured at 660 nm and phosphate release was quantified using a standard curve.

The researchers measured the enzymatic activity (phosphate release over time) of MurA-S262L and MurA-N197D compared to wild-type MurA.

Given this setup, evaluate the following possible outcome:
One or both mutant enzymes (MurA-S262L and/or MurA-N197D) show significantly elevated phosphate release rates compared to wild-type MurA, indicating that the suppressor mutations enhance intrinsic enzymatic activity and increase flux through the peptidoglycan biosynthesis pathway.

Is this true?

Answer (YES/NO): NO